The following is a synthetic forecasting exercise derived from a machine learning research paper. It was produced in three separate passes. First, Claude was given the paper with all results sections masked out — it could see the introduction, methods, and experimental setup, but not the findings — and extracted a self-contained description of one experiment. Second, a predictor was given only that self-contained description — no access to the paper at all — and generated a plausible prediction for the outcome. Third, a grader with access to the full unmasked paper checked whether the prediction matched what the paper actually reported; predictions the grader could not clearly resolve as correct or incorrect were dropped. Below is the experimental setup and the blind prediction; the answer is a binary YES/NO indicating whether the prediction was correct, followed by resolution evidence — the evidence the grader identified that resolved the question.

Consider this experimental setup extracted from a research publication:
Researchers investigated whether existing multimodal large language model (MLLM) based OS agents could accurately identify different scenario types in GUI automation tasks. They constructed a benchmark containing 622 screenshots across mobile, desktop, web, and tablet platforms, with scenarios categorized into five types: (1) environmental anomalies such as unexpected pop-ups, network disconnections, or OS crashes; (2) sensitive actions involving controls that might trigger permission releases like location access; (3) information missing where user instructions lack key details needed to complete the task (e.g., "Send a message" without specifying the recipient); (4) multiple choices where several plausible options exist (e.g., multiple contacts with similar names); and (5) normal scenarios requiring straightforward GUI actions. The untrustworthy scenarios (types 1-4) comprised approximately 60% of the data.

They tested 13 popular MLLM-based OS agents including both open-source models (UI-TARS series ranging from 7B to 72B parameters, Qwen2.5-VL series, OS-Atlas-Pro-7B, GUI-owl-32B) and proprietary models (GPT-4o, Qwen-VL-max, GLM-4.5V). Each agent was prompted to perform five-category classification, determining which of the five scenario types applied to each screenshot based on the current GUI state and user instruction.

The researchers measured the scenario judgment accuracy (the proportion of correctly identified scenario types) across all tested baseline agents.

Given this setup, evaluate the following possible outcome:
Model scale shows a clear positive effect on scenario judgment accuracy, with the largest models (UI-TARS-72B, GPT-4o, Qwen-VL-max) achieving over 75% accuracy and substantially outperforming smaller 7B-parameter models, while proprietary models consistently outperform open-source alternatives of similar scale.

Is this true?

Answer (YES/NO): NO